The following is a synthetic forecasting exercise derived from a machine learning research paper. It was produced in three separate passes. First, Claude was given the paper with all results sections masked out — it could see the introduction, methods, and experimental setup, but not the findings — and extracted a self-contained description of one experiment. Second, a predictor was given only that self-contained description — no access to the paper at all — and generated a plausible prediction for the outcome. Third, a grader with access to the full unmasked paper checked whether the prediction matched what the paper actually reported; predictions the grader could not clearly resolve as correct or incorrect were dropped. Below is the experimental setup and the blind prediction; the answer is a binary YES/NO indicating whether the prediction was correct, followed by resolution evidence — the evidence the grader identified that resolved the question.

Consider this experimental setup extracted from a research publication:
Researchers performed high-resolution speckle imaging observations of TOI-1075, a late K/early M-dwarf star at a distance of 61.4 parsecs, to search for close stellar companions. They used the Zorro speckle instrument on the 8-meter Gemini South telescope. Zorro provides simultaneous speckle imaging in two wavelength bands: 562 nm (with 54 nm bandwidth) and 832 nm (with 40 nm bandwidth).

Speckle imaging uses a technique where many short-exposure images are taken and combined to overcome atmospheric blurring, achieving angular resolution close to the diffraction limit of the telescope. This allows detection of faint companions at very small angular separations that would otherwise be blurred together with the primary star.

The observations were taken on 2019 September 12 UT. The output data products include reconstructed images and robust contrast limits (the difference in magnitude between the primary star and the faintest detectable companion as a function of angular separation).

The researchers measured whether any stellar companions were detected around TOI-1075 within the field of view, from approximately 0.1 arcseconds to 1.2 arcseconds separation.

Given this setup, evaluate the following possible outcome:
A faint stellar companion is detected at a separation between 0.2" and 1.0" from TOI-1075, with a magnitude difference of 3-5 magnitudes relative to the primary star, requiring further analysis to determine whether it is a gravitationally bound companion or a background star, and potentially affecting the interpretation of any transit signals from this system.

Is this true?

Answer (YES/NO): NO